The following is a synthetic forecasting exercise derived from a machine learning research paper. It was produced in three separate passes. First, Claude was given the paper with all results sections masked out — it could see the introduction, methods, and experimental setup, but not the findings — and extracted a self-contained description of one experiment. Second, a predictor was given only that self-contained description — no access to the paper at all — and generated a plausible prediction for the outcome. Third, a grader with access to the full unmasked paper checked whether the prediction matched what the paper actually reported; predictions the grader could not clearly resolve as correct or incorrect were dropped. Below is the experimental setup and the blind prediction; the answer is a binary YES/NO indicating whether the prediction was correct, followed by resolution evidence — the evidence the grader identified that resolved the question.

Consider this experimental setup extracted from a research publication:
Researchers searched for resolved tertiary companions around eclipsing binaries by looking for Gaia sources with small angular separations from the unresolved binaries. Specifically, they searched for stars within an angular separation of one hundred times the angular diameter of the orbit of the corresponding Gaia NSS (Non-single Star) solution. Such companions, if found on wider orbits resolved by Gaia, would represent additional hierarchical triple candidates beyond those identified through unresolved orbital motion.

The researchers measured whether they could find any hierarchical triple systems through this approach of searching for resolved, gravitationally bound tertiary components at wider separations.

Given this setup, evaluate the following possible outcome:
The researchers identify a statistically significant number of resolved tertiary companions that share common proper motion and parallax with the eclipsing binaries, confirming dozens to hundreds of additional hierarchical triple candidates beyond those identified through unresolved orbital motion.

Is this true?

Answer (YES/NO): NO